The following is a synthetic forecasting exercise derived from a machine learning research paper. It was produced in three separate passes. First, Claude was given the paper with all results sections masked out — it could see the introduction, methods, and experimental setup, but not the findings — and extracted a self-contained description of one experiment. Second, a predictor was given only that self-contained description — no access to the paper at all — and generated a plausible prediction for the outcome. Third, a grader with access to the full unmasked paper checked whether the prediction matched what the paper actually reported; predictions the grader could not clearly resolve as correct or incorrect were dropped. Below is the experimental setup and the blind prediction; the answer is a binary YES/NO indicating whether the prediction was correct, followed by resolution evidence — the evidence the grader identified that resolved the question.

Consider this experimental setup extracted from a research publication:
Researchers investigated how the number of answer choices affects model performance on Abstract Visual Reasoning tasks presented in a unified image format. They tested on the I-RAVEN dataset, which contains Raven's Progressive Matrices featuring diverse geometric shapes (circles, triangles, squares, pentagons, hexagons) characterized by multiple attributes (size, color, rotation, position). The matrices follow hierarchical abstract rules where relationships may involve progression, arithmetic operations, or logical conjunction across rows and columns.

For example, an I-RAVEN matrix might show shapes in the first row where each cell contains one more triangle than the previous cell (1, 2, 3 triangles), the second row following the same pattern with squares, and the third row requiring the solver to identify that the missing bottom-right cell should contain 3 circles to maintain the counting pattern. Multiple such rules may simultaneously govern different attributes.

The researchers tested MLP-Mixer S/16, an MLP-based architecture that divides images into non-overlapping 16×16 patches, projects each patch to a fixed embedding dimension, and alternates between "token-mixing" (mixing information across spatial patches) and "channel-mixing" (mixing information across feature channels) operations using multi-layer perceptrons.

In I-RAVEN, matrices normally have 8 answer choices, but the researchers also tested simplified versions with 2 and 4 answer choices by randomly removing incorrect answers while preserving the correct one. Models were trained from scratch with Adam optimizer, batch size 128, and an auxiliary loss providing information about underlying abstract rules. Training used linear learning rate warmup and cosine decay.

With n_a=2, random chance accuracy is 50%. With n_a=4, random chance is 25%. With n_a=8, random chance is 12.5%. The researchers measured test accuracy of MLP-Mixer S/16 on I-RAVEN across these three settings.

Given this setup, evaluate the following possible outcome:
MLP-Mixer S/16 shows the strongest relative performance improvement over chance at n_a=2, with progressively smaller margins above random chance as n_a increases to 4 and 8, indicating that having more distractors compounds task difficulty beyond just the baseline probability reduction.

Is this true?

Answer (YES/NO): NO